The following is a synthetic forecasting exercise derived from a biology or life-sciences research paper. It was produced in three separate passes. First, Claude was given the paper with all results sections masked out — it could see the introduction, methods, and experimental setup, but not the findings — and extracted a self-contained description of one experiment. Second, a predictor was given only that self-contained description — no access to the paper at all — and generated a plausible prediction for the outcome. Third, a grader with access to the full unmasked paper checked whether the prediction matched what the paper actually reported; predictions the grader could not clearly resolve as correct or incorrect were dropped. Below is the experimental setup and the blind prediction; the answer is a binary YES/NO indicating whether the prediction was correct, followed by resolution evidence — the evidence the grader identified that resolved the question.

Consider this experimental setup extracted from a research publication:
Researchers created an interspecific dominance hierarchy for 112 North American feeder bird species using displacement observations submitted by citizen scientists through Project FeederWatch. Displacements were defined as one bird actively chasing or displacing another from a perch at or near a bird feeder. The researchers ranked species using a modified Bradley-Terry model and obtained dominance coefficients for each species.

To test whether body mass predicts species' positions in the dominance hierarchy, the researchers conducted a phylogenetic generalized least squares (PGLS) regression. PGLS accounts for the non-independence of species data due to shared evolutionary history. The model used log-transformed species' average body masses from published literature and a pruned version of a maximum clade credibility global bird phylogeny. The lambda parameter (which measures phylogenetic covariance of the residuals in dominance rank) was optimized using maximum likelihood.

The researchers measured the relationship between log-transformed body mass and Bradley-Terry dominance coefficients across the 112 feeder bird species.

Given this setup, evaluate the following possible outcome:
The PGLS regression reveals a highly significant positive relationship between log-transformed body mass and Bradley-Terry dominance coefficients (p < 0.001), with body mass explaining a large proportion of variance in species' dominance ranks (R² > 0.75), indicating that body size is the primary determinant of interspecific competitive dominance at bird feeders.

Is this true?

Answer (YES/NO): NO